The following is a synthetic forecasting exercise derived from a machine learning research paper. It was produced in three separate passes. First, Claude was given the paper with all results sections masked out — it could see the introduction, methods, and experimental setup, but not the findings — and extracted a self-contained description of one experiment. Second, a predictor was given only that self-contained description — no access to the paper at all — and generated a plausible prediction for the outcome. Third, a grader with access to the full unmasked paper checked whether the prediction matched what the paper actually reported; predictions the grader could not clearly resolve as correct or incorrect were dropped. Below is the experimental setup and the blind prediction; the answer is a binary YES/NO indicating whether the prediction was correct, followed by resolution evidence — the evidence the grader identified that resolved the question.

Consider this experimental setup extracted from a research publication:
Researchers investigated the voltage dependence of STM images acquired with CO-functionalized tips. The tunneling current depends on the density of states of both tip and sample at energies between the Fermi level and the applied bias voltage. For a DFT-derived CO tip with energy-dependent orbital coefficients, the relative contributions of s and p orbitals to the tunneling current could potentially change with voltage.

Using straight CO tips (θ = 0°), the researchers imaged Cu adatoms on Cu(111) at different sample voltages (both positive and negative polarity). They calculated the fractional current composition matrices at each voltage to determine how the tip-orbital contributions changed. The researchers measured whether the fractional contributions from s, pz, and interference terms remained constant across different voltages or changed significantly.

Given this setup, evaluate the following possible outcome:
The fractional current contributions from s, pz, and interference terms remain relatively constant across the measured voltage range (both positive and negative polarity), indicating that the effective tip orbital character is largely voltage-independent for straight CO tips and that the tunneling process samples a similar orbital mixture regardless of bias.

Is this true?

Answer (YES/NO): NO